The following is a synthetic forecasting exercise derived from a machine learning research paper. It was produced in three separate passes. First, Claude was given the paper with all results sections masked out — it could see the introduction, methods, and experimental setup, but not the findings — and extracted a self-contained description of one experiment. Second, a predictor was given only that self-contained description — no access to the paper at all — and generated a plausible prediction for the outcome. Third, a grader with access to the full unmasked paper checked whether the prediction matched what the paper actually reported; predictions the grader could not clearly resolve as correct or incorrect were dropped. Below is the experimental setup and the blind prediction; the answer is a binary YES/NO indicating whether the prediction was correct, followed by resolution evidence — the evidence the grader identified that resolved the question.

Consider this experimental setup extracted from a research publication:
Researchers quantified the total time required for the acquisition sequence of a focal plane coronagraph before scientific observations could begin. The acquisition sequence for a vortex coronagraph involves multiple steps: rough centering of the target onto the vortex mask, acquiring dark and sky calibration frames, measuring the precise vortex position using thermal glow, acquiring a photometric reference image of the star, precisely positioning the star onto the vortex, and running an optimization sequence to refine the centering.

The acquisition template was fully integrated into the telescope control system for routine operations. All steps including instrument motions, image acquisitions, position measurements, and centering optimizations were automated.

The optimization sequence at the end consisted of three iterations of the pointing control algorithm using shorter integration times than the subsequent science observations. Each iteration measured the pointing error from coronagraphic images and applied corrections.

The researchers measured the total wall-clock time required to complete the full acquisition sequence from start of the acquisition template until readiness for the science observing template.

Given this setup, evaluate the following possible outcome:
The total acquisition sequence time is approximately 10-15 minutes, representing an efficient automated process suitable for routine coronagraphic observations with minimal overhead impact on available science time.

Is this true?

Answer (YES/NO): NO